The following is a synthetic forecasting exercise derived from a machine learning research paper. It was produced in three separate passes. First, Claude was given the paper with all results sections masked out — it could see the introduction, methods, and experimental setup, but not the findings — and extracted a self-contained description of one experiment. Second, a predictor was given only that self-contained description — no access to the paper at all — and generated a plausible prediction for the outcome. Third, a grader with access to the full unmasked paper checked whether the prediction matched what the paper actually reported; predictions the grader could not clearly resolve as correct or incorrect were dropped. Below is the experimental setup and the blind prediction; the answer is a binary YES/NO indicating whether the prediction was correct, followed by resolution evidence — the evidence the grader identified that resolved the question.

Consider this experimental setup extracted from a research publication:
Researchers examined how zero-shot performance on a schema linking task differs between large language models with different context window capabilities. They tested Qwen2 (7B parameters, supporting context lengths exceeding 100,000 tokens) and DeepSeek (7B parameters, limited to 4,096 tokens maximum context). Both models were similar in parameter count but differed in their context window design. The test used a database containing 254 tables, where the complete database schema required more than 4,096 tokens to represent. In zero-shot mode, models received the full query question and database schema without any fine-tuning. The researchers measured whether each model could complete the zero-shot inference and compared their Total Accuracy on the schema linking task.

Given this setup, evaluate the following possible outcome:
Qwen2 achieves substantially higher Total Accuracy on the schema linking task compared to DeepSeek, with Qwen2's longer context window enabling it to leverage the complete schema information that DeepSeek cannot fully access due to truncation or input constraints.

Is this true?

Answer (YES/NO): NO